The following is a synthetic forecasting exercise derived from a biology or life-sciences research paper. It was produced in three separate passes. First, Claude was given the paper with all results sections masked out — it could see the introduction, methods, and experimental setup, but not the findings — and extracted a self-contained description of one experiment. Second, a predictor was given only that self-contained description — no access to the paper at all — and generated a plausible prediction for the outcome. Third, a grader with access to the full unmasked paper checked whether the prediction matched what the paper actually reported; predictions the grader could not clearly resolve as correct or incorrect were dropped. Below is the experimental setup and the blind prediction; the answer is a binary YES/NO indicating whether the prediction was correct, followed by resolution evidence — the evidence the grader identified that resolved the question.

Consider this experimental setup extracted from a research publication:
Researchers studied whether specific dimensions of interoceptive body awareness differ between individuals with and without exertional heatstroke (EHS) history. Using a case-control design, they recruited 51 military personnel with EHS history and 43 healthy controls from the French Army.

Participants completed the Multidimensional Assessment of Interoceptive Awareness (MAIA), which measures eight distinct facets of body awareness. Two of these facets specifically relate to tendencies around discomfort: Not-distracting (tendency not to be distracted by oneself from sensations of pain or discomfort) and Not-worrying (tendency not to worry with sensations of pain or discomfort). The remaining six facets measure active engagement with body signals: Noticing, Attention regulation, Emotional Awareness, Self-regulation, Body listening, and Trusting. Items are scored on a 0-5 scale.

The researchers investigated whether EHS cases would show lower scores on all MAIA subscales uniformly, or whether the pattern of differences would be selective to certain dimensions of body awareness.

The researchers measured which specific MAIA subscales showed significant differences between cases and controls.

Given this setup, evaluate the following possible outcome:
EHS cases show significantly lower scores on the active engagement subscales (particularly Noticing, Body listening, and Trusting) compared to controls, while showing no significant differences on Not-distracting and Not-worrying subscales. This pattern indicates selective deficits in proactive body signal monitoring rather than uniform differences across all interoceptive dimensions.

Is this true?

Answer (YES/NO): NO